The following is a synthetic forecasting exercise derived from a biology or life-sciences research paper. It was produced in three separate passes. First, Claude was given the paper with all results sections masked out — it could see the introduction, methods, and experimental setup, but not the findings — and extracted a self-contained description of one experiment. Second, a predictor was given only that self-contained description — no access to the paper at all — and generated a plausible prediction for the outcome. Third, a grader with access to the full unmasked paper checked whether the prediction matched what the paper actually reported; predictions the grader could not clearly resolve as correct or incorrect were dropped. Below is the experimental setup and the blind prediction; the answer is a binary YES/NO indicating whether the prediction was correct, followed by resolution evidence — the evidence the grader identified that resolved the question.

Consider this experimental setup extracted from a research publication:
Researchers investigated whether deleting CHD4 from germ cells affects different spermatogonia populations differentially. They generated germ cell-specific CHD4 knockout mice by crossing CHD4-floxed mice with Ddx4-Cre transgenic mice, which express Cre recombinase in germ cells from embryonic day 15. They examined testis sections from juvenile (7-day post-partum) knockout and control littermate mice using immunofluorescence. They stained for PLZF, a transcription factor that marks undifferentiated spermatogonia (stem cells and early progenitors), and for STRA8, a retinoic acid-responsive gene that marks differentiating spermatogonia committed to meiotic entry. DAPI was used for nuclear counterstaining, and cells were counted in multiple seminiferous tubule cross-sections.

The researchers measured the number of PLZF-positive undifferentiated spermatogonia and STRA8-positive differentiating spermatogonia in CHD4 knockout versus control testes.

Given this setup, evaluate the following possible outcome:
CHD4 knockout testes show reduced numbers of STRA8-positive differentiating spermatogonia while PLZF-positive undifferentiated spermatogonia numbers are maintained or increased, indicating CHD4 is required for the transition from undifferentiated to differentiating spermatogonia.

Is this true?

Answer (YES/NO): NO